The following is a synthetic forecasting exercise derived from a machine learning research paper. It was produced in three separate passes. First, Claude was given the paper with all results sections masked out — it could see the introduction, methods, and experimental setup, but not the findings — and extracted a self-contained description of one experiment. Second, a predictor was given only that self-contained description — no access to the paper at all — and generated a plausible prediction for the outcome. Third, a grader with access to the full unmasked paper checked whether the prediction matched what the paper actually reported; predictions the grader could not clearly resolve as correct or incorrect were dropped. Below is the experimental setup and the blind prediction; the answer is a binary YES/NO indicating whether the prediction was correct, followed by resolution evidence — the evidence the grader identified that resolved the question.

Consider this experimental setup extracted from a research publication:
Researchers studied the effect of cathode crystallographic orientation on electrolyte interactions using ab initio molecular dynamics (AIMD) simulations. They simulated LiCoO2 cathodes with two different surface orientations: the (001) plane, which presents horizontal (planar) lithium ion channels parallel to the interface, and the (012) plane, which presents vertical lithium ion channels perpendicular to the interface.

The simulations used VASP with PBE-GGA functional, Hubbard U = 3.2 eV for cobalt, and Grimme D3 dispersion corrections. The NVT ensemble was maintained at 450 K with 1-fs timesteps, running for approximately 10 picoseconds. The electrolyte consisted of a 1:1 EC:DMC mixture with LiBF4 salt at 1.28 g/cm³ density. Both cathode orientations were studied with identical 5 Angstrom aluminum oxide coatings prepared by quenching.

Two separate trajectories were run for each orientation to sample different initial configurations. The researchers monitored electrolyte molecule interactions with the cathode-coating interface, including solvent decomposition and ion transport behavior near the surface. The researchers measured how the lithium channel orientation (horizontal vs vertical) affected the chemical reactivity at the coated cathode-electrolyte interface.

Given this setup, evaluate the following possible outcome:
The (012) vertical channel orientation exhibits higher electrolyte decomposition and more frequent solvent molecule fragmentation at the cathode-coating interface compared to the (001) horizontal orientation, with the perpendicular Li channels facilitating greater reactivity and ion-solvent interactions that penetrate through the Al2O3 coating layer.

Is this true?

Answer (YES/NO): NO